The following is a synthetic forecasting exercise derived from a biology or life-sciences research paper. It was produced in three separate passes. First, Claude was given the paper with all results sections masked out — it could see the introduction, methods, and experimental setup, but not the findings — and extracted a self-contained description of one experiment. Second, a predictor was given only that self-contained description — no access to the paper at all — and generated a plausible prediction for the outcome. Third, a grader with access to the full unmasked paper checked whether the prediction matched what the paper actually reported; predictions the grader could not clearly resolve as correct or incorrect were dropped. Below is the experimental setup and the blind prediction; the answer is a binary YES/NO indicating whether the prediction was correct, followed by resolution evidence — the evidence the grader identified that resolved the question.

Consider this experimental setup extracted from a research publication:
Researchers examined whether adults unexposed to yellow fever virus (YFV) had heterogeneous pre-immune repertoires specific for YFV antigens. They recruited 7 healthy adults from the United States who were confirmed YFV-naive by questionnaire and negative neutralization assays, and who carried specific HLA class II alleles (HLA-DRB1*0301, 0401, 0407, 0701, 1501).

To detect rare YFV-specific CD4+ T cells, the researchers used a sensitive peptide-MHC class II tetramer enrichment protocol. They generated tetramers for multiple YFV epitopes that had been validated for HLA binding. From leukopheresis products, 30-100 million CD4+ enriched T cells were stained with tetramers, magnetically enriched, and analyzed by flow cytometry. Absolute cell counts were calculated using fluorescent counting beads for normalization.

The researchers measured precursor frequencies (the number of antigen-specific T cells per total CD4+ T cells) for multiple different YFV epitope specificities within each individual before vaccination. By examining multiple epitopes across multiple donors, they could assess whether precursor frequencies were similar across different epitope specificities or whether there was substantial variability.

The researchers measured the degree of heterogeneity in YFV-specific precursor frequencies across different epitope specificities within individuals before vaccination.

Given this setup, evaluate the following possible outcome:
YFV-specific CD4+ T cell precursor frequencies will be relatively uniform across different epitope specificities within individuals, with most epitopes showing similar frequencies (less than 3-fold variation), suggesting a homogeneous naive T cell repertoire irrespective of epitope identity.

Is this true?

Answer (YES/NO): NO